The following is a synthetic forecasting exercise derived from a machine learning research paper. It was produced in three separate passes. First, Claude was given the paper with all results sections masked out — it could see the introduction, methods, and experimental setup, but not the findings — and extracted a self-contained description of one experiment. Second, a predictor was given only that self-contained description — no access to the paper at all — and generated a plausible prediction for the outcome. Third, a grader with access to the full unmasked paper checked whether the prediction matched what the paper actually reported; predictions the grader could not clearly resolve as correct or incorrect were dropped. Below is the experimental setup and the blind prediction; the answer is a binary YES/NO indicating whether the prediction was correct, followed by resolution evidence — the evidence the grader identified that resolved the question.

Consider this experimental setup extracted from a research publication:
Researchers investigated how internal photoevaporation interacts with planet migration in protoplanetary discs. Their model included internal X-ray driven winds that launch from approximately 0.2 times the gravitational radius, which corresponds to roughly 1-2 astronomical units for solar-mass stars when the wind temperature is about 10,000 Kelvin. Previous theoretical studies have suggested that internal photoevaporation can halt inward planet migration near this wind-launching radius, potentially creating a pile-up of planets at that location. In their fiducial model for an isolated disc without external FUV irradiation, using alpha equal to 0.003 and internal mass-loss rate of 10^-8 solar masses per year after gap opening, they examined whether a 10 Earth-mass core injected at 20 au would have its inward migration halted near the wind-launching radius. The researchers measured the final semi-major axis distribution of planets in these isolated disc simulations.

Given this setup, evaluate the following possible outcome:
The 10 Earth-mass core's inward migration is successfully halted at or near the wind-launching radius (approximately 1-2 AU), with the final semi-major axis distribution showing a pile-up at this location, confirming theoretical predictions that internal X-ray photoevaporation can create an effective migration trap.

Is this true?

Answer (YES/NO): NO